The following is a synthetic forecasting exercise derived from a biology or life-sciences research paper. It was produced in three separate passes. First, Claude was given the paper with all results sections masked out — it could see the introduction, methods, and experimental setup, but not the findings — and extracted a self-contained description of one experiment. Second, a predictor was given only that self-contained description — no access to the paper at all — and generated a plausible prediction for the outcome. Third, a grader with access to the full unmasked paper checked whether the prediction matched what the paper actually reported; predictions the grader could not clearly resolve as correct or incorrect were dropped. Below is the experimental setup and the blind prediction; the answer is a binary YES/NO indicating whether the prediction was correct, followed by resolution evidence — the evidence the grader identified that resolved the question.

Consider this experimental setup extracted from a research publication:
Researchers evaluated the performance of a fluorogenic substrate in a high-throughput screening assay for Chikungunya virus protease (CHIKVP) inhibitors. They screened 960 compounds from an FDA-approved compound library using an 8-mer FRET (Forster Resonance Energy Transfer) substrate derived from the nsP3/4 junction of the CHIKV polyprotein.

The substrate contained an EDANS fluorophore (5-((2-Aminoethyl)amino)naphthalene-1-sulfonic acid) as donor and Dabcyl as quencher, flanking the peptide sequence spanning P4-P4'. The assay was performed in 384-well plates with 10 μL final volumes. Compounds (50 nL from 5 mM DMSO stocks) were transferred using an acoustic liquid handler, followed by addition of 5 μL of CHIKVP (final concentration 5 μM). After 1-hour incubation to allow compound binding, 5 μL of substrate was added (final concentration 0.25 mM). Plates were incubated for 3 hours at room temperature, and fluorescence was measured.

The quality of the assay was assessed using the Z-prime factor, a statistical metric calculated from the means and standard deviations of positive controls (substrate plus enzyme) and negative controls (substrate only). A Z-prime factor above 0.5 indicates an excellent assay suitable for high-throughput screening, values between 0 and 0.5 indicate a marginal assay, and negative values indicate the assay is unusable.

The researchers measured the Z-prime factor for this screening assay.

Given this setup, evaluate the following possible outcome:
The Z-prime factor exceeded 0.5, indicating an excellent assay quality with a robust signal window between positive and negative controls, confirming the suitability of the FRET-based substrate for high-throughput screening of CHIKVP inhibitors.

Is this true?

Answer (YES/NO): NO